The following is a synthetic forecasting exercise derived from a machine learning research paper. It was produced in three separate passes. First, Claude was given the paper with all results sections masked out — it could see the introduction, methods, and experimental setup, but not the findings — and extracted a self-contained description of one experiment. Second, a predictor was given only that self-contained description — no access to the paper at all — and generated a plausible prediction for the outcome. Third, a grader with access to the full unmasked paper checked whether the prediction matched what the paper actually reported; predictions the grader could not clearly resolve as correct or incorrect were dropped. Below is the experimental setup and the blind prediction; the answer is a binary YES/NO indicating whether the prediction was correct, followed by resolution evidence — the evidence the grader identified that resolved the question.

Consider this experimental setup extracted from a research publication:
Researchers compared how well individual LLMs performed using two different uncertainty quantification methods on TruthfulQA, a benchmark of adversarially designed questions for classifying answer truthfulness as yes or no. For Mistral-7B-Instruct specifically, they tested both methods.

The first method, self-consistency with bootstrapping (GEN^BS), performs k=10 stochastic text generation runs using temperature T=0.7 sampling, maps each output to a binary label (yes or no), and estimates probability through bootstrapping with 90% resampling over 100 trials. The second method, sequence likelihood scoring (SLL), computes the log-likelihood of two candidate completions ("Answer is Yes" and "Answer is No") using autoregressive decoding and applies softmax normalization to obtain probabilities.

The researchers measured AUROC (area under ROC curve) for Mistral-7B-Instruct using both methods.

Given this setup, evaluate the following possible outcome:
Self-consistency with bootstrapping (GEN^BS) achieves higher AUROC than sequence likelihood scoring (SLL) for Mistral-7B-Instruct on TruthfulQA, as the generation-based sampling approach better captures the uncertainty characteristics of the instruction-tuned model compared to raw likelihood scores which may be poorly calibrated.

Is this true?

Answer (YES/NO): NO